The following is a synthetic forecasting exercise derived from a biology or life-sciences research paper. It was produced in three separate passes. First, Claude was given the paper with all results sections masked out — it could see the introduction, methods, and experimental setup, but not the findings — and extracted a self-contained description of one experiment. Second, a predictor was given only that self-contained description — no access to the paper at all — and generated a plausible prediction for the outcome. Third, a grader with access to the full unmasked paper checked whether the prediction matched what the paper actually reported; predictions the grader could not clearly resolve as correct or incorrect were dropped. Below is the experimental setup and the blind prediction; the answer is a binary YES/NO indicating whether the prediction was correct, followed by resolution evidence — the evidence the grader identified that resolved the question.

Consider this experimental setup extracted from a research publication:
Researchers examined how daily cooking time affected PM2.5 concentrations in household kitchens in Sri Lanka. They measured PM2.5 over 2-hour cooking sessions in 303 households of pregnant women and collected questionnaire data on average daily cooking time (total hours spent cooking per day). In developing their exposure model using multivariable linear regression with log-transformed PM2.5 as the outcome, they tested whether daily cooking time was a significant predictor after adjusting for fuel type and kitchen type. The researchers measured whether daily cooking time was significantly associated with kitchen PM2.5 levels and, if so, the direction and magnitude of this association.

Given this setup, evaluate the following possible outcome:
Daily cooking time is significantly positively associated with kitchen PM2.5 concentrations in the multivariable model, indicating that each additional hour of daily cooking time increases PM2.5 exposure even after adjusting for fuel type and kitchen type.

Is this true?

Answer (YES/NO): YES